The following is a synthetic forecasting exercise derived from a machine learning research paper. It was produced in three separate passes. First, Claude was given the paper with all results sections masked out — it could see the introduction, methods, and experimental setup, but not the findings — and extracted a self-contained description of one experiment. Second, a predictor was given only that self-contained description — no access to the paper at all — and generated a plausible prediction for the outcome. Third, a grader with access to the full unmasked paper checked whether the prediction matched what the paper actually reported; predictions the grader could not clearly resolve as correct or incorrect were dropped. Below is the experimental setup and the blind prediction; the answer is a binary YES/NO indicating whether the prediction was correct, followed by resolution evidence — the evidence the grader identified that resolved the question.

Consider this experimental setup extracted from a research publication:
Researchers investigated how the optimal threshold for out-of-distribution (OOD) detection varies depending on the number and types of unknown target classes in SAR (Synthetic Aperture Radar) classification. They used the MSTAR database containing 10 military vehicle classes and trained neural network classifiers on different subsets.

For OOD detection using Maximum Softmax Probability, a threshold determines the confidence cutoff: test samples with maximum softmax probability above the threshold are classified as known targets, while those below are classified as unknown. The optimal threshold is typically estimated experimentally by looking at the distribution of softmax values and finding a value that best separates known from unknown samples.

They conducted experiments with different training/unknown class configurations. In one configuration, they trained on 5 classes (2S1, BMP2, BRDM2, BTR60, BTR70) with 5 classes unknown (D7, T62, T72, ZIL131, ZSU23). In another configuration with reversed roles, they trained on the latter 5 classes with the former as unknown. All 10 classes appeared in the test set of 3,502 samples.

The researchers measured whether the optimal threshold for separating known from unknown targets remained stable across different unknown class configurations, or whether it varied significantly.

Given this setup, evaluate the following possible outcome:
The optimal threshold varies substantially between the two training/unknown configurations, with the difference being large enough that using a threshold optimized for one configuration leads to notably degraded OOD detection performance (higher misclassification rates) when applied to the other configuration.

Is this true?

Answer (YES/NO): NO